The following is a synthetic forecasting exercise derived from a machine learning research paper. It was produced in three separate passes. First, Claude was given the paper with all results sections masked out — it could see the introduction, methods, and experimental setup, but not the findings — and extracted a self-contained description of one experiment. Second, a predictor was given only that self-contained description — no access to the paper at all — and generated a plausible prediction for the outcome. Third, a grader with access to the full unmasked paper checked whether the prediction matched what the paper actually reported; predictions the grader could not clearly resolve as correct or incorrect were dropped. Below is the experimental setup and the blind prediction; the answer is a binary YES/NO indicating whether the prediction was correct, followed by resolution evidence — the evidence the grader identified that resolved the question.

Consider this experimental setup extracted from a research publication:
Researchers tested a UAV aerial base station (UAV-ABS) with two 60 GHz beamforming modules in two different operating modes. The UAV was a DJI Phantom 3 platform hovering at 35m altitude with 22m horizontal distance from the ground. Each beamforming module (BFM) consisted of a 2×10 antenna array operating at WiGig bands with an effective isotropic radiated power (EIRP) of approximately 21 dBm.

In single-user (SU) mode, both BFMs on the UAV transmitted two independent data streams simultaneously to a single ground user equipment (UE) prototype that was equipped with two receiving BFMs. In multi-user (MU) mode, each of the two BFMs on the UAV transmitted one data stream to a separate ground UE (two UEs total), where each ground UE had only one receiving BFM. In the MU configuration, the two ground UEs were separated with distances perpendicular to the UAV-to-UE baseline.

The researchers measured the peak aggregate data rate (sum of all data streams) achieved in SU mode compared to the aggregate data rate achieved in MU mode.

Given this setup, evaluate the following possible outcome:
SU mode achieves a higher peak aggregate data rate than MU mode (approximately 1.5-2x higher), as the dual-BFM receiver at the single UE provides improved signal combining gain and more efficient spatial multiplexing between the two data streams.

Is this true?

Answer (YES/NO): NO